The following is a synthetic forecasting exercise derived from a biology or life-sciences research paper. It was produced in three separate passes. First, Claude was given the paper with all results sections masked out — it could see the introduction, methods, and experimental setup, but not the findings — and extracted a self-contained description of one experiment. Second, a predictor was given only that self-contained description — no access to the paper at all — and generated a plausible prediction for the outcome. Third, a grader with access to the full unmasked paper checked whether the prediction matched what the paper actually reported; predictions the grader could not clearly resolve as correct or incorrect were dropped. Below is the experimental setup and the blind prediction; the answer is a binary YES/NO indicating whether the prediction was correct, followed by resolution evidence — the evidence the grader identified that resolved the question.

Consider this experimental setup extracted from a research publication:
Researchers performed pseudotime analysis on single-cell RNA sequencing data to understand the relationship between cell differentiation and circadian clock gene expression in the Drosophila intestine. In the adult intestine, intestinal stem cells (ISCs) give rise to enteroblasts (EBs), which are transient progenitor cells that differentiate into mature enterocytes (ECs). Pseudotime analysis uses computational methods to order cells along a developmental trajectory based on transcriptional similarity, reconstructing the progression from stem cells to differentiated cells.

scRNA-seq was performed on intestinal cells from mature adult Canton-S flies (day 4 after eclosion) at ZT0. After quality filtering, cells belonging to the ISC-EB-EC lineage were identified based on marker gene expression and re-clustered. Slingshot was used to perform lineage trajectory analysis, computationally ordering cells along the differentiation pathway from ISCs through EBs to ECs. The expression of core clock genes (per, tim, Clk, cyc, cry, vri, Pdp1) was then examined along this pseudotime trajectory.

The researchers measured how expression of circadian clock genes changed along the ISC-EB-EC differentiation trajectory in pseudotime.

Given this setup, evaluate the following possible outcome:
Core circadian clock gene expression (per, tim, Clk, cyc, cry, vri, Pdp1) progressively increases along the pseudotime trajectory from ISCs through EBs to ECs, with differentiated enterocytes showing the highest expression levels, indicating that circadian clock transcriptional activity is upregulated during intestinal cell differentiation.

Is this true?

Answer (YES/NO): NO